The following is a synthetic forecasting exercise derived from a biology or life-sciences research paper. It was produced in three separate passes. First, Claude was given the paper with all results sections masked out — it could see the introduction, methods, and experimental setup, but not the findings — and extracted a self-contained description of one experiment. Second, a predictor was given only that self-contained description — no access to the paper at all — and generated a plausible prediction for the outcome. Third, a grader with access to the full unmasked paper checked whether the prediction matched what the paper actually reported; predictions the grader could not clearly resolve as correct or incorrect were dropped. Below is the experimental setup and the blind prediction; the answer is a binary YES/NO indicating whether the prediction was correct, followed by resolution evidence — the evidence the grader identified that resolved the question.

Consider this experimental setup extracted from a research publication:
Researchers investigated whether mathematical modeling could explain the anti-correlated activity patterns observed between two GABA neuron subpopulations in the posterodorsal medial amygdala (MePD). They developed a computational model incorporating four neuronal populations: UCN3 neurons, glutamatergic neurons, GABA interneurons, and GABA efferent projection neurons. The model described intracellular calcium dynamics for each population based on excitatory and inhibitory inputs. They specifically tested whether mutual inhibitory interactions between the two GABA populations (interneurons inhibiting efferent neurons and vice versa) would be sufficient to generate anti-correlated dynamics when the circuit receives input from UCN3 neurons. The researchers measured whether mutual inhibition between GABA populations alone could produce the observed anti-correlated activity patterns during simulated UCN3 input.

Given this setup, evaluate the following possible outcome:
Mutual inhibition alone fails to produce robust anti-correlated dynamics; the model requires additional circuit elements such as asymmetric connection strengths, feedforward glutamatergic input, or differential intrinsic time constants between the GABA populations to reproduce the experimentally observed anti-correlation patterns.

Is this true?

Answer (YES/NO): YES